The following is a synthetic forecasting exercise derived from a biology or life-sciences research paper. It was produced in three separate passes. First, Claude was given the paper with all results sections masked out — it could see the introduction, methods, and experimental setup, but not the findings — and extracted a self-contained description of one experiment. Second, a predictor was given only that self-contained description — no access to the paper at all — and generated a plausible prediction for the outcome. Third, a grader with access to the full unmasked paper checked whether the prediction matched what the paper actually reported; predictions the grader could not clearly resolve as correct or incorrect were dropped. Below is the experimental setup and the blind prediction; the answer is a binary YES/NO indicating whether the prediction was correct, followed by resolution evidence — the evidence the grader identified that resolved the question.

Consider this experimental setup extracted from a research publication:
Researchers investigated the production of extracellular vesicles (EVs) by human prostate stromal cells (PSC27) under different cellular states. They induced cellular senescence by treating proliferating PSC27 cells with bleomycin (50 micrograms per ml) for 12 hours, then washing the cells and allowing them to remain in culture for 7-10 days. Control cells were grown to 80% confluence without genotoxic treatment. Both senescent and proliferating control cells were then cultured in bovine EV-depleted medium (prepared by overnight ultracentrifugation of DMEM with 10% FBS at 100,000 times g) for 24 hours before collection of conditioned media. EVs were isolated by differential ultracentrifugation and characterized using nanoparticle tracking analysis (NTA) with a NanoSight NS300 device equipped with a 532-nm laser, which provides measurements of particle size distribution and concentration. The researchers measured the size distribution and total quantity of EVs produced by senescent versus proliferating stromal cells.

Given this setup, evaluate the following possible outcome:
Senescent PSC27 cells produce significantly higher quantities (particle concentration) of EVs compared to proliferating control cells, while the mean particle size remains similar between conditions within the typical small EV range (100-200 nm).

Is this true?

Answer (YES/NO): NO